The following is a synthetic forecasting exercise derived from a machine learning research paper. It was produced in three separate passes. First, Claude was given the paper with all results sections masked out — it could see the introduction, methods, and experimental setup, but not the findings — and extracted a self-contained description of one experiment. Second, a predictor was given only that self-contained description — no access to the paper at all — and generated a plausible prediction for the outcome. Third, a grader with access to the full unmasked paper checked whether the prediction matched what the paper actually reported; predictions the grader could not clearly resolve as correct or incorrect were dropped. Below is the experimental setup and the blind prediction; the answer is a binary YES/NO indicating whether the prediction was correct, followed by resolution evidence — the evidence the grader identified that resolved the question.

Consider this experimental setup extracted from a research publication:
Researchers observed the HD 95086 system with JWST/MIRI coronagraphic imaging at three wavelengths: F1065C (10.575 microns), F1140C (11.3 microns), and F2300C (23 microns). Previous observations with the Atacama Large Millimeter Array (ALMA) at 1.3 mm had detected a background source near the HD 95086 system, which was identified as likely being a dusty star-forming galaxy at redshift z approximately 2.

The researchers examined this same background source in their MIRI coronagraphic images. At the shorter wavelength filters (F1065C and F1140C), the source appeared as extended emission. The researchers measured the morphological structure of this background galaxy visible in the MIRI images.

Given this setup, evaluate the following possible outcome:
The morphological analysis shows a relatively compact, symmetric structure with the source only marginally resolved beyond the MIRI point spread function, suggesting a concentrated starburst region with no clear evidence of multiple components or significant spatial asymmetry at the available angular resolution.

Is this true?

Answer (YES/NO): NO